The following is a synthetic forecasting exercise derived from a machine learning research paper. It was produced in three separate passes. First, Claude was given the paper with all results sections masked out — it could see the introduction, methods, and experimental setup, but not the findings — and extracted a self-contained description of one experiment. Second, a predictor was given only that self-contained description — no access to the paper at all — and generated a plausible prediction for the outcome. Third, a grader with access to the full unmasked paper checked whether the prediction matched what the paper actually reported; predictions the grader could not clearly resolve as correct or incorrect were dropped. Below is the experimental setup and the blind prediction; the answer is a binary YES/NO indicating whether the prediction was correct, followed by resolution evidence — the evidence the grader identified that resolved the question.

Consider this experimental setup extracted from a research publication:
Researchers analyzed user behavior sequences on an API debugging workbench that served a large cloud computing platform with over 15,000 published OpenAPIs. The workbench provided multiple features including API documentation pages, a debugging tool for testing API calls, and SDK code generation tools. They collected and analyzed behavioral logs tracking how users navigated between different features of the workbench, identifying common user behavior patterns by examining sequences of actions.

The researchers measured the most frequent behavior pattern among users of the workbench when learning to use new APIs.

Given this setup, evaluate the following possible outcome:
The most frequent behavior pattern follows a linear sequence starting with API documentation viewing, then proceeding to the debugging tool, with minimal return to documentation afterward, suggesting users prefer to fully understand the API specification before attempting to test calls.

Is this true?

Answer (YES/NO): NO